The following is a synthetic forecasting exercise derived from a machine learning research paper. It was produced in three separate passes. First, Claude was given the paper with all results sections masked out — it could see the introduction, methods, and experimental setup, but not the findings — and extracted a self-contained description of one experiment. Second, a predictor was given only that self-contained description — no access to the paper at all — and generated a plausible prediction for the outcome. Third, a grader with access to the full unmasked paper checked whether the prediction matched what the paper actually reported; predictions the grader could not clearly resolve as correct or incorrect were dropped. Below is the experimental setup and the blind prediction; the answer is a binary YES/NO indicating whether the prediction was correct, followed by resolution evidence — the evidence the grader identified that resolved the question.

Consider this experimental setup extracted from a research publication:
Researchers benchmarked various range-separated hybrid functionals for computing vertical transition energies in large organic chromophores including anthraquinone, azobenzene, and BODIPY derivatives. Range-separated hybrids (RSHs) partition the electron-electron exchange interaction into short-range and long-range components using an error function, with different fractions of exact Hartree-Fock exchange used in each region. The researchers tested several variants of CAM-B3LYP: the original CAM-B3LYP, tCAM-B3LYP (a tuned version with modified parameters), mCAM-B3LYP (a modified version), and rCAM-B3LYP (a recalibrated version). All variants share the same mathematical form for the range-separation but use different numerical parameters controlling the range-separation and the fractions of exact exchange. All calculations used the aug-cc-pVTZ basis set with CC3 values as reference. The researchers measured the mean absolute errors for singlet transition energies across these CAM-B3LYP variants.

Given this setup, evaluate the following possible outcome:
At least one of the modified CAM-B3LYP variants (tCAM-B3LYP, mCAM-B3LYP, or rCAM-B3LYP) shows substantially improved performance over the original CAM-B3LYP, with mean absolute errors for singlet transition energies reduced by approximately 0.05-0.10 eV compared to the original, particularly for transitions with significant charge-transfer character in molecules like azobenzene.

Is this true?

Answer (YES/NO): NO